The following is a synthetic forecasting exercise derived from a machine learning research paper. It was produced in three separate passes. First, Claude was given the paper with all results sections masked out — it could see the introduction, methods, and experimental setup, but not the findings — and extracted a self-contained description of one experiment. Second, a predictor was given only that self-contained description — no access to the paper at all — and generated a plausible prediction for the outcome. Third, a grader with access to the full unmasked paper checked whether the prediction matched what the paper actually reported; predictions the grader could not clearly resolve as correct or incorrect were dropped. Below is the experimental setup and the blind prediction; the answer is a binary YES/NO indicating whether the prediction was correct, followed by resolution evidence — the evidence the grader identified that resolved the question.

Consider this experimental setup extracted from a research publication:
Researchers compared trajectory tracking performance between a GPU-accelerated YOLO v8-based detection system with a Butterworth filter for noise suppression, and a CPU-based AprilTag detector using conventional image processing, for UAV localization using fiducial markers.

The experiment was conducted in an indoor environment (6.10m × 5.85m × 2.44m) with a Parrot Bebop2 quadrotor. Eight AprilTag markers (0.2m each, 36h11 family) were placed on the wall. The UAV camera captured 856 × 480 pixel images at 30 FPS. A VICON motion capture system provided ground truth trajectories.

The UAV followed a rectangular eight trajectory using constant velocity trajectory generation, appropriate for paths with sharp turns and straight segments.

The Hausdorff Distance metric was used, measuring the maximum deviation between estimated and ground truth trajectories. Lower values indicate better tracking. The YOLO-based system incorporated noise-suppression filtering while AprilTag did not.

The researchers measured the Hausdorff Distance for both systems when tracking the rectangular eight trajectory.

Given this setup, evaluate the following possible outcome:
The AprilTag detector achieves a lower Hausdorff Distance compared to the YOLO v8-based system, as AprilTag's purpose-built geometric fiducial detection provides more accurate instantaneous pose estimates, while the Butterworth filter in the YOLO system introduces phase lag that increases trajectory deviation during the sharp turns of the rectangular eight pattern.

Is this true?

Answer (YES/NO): NO